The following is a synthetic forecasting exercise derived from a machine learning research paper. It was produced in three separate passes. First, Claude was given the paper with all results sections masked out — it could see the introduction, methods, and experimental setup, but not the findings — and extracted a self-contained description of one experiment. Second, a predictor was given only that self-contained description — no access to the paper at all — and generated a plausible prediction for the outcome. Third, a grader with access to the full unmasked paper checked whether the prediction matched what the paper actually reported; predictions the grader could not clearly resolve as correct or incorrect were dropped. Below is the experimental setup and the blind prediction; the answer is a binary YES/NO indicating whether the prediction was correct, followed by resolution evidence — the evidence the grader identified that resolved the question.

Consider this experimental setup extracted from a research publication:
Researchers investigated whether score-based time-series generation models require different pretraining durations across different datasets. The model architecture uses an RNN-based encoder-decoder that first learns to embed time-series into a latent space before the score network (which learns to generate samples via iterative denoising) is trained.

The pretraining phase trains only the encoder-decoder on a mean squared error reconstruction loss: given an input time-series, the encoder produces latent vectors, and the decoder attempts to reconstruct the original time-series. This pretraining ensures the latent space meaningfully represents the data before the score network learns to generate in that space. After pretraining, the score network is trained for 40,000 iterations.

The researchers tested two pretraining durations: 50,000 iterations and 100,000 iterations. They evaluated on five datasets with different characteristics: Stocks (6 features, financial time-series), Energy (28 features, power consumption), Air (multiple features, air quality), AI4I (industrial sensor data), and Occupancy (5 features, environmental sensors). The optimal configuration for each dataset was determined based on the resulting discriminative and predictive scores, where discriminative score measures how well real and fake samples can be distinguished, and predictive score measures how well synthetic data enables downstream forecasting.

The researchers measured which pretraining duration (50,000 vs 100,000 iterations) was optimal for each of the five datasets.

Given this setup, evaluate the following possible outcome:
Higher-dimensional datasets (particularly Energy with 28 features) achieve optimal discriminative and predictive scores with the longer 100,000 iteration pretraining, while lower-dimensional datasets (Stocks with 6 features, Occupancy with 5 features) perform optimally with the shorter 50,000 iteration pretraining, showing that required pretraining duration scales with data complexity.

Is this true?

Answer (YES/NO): NO